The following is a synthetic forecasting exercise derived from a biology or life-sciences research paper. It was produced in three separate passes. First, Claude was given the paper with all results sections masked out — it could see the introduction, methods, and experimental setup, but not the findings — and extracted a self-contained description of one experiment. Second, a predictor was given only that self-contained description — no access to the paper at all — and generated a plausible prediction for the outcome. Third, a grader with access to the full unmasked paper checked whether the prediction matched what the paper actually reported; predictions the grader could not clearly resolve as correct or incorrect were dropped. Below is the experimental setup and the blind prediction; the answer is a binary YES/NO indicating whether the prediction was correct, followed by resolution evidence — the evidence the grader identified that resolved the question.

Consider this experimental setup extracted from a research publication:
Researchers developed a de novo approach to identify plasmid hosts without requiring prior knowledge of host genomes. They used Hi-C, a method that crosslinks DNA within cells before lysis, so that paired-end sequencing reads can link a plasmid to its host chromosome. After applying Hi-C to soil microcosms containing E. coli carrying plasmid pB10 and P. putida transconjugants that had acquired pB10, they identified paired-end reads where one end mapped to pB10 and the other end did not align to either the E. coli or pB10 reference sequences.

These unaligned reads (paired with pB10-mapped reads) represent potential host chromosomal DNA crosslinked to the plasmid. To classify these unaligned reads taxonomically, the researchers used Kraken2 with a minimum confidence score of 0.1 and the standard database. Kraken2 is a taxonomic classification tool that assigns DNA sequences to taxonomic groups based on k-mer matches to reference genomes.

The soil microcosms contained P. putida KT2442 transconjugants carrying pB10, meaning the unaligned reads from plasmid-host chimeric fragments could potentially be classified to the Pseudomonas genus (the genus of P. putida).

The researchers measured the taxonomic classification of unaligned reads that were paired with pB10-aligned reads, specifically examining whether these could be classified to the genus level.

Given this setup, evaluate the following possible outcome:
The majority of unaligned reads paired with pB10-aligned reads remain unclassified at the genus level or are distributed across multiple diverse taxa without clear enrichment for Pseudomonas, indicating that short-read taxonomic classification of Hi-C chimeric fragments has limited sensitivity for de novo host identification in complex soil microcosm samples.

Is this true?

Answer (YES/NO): NO